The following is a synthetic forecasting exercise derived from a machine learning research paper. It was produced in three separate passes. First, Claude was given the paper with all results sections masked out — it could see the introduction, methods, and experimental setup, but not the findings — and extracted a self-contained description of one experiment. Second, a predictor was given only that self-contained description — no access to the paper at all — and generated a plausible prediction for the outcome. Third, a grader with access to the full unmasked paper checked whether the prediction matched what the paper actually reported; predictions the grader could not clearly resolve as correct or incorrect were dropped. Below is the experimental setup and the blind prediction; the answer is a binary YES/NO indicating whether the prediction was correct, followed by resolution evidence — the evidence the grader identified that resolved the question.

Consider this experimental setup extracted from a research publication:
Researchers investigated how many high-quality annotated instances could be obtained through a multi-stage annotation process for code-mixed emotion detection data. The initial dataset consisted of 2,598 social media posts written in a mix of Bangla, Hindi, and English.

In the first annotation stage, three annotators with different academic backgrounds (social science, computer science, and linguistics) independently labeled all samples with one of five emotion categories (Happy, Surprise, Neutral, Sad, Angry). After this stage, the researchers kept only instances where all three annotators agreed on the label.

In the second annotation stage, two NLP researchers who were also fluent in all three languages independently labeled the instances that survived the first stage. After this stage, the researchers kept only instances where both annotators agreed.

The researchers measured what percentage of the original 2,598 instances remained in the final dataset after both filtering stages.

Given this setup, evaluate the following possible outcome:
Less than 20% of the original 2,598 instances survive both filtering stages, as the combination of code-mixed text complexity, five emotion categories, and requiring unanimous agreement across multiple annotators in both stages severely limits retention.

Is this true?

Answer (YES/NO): NO